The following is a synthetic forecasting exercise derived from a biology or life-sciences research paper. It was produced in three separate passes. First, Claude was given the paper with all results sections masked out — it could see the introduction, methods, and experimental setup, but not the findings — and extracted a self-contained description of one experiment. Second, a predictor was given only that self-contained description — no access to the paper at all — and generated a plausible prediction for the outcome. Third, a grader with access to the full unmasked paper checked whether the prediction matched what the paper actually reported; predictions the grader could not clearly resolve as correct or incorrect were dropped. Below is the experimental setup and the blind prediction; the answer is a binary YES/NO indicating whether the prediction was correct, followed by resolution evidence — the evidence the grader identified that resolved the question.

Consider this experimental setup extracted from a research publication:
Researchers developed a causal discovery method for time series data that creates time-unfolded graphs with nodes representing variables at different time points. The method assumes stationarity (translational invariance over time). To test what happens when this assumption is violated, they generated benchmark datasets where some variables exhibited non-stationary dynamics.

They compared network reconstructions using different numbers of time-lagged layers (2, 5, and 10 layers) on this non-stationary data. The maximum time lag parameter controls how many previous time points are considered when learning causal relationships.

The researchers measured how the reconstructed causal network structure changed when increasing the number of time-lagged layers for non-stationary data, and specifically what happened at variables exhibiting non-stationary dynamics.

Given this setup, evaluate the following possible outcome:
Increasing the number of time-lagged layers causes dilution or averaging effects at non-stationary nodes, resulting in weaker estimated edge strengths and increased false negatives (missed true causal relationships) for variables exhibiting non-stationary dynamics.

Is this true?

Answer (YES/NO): NO